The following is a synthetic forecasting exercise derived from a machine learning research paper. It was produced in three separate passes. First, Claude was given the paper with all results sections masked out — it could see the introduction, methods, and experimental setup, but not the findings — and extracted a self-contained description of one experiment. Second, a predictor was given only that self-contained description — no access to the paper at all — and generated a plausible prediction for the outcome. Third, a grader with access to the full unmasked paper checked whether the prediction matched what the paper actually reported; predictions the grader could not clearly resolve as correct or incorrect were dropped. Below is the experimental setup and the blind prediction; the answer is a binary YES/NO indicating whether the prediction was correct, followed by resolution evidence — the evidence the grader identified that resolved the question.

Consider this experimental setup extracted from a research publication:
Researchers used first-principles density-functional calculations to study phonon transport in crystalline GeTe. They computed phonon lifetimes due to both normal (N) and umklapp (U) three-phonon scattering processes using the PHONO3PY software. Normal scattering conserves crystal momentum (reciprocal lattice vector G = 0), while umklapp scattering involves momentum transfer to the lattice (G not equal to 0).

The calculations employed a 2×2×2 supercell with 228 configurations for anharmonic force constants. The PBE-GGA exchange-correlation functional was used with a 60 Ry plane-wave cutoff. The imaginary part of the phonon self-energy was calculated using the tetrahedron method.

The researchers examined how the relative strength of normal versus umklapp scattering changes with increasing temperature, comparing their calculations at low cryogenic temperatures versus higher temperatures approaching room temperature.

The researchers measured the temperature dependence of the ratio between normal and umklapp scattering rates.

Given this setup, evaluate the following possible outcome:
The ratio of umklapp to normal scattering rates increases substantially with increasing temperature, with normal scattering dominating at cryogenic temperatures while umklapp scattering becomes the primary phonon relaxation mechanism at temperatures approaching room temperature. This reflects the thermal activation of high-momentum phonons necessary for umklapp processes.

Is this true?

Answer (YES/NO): YES